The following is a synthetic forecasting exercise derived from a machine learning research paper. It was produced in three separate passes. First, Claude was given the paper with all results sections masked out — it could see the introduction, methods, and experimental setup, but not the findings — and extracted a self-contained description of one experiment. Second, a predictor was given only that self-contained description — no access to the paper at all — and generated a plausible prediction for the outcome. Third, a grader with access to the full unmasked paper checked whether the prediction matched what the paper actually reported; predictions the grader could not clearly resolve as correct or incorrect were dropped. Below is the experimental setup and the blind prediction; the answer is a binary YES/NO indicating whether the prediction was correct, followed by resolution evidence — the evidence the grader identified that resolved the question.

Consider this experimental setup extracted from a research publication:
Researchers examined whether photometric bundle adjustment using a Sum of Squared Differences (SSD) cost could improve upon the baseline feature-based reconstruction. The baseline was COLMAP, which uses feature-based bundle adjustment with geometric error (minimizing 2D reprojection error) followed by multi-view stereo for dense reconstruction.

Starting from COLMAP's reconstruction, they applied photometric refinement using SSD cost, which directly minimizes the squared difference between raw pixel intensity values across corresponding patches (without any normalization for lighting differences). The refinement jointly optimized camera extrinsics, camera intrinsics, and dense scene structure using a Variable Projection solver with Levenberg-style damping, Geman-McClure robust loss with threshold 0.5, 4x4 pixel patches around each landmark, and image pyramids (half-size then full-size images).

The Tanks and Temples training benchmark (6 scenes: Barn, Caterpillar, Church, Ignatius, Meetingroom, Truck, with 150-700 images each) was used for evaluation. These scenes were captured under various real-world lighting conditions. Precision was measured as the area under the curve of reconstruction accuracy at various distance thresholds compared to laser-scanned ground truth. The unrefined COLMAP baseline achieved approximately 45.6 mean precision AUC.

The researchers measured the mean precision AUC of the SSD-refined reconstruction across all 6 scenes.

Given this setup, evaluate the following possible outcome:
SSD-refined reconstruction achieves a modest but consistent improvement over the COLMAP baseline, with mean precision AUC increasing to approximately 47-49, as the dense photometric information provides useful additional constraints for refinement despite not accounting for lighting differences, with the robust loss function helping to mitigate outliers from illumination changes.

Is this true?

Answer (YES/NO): NO